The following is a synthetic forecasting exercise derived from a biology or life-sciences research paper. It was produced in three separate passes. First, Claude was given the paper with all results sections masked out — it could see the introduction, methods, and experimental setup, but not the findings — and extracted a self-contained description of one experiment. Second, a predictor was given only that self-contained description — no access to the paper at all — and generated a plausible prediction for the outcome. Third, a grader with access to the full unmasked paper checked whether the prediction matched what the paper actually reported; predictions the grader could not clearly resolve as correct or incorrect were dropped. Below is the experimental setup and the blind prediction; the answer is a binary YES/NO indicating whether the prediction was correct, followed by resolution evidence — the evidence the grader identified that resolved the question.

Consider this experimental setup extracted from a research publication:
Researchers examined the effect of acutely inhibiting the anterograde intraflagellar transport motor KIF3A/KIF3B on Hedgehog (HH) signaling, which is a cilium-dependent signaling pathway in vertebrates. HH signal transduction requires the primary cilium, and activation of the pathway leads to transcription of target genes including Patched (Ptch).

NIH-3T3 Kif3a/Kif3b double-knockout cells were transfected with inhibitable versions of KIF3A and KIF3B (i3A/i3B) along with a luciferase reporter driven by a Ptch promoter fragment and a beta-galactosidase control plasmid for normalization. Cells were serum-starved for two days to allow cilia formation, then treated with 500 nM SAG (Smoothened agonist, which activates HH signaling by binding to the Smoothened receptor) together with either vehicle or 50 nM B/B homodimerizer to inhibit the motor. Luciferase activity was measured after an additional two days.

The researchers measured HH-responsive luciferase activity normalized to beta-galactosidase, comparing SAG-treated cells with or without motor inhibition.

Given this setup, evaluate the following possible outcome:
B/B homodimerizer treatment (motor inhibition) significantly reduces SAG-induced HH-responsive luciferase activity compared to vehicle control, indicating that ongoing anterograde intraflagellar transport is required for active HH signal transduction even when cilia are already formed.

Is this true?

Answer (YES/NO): YES